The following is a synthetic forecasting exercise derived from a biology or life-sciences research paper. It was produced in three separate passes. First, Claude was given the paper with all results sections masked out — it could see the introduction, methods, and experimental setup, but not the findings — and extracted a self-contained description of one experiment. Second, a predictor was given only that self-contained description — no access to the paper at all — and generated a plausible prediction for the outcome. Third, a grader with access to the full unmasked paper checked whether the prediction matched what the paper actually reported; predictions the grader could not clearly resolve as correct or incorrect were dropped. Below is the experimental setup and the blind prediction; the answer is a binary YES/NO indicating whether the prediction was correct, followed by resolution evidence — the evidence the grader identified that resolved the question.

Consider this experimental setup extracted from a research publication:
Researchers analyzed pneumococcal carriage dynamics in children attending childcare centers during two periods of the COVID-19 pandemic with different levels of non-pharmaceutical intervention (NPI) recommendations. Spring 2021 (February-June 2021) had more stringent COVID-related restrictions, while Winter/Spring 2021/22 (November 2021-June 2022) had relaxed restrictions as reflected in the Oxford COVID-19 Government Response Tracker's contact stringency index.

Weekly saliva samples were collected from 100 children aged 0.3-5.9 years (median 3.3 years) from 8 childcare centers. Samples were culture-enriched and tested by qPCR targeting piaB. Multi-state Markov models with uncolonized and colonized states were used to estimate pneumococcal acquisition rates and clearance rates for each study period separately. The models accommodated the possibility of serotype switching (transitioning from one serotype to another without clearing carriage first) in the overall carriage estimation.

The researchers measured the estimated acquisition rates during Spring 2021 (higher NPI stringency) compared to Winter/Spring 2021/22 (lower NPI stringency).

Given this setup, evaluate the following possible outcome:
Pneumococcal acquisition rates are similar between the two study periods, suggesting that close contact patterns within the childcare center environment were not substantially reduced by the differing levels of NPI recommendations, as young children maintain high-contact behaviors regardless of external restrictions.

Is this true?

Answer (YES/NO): NO